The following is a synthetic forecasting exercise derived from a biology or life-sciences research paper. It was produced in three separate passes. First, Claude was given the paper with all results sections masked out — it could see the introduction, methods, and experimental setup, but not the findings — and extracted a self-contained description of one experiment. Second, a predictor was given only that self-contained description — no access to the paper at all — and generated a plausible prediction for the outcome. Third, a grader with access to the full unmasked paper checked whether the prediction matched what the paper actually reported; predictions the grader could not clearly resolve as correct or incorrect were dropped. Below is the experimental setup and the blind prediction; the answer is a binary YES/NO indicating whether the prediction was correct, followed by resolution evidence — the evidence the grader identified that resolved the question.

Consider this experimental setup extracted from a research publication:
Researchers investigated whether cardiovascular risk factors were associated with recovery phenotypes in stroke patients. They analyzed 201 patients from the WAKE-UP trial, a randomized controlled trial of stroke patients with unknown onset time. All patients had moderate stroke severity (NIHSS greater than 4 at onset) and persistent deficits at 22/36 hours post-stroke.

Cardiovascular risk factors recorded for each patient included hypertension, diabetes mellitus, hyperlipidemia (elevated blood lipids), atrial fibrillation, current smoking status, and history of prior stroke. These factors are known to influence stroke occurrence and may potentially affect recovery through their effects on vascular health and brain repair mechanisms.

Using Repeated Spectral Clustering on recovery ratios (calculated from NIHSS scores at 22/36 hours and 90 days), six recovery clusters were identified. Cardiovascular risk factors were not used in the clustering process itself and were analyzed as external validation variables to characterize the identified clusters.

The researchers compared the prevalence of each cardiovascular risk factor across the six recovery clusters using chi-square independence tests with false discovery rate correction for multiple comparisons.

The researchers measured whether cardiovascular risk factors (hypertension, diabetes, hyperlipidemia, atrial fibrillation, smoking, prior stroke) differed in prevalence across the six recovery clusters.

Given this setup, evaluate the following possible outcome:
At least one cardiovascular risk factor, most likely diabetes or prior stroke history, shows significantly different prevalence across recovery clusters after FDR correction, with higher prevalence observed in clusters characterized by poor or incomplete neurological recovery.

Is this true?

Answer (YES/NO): NO